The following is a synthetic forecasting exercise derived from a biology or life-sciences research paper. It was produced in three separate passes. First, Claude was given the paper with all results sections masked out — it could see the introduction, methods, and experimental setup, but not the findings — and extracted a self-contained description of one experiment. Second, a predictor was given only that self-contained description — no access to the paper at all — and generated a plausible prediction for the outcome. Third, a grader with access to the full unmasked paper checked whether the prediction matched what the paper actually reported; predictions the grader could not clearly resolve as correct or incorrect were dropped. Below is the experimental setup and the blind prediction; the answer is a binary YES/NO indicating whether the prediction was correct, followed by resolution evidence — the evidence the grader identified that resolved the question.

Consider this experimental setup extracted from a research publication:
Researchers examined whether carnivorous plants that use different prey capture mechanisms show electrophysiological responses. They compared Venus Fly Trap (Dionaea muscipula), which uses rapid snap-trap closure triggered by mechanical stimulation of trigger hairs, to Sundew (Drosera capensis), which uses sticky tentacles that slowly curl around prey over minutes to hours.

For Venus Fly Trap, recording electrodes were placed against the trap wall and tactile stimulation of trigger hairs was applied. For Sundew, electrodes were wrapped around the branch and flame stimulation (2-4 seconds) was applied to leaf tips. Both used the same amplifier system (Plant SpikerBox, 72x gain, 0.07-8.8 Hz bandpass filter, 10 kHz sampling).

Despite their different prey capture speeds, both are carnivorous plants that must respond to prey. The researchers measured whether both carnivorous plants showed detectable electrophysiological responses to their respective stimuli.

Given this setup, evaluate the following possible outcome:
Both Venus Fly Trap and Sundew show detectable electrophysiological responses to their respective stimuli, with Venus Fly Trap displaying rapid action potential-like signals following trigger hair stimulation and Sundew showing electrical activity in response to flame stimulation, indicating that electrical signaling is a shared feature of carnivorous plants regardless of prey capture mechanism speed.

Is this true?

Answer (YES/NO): YES